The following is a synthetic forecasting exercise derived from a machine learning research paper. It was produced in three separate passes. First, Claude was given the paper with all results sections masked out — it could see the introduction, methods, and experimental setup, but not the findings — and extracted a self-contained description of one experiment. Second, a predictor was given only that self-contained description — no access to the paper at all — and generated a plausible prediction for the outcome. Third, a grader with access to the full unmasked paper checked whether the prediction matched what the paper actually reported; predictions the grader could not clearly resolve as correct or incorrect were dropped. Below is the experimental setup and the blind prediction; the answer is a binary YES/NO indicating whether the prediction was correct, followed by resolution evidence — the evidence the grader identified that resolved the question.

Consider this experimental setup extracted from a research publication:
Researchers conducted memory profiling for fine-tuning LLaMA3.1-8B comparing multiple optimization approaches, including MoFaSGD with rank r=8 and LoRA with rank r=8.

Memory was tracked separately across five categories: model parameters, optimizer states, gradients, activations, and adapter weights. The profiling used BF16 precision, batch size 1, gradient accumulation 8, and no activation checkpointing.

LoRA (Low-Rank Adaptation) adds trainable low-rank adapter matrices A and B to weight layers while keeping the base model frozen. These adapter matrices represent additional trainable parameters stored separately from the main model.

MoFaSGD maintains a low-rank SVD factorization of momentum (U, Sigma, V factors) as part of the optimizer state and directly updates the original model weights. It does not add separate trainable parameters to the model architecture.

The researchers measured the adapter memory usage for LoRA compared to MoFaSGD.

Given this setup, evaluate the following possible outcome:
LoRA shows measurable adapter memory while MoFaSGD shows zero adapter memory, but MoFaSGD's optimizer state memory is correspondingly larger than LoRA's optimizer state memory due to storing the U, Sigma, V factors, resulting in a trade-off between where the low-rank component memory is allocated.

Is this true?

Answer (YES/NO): NO